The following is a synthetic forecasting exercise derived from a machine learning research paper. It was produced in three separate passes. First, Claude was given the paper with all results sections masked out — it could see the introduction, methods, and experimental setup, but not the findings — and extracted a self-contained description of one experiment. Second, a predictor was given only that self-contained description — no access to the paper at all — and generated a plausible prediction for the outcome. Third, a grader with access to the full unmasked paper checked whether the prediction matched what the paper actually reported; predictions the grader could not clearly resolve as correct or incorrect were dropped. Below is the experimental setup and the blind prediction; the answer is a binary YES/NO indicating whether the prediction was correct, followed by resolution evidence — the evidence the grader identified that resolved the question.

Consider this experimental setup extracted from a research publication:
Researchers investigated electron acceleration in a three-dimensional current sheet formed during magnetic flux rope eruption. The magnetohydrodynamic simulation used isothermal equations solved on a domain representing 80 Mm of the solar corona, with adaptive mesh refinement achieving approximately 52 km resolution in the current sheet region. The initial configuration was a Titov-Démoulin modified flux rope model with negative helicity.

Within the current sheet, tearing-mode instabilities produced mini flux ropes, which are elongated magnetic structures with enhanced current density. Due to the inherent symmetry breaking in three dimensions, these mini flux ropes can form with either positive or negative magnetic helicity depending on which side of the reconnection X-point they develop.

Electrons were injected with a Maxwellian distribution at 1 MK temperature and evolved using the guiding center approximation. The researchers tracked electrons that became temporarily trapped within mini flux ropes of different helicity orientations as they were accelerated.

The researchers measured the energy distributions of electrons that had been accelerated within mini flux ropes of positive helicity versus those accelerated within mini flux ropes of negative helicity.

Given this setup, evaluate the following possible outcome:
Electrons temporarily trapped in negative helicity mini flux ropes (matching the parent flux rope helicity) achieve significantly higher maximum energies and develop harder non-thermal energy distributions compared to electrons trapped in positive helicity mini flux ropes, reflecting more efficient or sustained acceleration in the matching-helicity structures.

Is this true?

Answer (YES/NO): YES